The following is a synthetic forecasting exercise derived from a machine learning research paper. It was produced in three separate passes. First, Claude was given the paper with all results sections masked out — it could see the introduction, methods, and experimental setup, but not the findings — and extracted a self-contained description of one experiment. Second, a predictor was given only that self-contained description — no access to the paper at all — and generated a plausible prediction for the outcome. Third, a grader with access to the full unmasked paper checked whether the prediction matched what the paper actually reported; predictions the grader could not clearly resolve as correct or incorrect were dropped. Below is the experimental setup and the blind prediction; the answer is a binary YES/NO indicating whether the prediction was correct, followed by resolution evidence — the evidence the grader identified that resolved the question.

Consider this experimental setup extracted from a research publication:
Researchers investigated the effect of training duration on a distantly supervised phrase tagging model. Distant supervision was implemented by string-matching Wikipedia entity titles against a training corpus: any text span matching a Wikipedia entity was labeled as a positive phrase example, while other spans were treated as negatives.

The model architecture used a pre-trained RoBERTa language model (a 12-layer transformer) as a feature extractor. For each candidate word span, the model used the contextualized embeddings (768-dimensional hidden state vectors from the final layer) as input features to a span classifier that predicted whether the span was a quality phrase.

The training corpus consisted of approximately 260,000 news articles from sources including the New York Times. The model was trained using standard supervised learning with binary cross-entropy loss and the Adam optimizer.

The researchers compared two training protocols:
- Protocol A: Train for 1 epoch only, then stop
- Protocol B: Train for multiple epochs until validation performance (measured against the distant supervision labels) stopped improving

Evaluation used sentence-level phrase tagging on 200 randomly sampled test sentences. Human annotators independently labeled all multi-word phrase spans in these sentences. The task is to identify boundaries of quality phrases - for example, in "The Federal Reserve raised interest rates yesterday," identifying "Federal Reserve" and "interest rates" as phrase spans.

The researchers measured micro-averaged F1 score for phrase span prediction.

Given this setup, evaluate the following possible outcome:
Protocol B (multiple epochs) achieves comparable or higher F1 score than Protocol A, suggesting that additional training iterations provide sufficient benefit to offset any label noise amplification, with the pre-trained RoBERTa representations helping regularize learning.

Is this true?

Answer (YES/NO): NO